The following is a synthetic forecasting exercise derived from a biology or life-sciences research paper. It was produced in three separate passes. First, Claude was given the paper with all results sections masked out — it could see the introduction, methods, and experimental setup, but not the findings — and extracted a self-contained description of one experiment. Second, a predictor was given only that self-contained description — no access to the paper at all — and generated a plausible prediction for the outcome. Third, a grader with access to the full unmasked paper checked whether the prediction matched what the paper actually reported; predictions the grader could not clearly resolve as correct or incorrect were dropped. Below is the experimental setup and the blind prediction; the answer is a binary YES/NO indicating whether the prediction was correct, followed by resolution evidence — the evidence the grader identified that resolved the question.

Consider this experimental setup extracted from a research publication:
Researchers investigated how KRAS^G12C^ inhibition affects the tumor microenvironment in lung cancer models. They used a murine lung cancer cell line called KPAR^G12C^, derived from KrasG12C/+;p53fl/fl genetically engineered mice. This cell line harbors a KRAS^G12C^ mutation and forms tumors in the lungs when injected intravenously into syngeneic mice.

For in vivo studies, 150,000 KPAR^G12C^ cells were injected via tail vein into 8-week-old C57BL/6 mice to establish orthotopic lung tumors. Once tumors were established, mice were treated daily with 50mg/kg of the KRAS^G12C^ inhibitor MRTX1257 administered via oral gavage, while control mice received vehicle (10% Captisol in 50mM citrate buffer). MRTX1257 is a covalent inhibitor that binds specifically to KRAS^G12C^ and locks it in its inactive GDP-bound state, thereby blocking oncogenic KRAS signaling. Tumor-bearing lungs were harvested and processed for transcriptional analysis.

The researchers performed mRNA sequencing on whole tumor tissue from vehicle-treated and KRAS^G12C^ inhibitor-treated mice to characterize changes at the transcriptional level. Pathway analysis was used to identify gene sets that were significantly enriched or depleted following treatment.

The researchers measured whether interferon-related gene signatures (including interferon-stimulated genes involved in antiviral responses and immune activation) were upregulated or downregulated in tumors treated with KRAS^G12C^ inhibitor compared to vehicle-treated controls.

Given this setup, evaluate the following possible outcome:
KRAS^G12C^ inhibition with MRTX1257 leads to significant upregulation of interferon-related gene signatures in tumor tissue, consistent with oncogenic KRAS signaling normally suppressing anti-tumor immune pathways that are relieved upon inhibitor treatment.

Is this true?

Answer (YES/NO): YES